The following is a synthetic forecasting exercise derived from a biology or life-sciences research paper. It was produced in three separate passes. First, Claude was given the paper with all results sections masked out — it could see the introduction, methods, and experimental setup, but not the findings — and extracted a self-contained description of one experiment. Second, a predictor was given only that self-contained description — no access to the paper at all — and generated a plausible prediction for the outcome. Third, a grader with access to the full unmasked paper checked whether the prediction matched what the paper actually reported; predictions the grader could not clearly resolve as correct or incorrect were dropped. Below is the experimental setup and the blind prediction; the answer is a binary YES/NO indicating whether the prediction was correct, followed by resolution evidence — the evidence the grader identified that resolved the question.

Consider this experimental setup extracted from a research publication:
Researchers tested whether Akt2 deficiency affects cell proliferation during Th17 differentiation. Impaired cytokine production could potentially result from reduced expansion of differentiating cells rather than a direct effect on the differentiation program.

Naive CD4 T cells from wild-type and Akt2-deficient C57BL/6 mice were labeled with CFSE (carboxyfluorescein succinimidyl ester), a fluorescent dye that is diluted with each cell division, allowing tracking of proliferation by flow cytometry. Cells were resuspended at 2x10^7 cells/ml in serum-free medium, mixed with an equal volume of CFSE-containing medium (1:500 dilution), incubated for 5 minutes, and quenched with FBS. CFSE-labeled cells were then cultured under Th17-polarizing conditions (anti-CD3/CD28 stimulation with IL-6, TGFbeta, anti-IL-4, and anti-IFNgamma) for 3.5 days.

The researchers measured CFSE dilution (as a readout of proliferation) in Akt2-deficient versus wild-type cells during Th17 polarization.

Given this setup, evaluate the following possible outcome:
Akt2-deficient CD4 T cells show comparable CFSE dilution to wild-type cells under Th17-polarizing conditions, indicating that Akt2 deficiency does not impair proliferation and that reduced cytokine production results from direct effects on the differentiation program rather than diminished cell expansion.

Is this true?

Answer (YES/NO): YES